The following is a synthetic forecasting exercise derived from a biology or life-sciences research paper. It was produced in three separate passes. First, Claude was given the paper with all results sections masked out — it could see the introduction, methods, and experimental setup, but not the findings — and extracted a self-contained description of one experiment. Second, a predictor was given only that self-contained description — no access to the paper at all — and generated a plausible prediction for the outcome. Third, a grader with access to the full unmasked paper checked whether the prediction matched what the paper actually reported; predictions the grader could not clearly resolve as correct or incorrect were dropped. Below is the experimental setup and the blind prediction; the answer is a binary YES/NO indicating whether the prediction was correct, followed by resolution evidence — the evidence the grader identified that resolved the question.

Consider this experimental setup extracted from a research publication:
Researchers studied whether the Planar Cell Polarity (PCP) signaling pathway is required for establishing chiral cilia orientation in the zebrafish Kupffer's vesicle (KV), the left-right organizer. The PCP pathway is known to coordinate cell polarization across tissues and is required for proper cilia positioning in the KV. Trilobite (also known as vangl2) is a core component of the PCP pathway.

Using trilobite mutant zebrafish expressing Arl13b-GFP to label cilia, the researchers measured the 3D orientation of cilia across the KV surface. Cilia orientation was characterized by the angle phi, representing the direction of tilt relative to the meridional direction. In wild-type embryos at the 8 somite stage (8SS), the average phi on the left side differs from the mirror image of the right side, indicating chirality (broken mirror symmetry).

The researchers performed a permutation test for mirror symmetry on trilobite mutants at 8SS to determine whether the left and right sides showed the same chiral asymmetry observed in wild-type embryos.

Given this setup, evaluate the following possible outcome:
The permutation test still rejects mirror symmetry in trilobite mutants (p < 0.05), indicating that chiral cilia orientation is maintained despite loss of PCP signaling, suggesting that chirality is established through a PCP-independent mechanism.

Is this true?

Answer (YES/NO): NO